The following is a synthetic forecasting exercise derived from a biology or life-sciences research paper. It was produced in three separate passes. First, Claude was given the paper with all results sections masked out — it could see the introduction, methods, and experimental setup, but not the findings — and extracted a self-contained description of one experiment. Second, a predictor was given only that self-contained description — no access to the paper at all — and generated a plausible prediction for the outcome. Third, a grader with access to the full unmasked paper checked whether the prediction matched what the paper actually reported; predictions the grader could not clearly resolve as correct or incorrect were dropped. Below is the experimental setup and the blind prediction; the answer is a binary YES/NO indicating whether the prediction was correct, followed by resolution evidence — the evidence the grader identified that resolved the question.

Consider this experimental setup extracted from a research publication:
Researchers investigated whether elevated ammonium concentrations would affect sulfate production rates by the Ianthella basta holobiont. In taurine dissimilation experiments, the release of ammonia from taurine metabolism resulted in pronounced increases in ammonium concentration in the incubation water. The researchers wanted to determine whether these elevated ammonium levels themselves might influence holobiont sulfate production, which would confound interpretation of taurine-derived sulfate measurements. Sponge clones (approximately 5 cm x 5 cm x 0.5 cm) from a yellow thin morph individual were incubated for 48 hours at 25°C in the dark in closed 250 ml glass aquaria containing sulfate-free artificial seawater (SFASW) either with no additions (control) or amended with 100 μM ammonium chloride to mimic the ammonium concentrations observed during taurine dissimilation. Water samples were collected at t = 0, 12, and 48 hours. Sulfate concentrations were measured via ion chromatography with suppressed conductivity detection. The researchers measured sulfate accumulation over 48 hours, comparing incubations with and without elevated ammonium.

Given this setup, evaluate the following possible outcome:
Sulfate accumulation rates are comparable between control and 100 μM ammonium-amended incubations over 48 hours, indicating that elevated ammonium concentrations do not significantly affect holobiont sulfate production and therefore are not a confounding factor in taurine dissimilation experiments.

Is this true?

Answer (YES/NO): YES